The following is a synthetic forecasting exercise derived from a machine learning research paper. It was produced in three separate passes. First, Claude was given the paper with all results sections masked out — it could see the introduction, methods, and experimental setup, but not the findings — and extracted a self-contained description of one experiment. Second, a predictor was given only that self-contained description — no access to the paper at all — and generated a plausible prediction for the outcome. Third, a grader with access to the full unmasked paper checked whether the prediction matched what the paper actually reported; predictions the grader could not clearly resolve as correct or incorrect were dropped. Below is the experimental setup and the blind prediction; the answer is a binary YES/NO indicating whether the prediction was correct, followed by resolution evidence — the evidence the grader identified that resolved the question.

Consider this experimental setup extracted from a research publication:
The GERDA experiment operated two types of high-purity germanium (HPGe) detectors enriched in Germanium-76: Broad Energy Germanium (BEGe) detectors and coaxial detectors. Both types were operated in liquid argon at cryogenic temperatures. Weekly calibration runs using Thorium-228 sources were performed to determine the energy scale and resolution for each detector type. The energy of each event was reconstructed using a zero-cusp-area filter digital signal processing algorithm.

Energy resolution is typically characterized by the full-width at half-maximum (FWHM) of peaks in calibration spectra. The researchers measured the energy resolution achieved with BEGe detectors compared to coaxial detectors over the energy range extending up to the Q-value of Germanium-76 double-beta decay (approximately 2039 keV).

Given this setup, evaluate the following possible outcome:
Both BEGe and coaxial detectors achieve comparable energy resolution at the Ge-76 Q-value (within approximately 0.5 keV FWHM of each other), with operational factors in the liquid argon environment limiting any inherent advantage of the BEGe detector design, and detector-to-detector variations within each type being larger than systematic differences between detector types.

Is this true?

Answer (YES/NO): NO